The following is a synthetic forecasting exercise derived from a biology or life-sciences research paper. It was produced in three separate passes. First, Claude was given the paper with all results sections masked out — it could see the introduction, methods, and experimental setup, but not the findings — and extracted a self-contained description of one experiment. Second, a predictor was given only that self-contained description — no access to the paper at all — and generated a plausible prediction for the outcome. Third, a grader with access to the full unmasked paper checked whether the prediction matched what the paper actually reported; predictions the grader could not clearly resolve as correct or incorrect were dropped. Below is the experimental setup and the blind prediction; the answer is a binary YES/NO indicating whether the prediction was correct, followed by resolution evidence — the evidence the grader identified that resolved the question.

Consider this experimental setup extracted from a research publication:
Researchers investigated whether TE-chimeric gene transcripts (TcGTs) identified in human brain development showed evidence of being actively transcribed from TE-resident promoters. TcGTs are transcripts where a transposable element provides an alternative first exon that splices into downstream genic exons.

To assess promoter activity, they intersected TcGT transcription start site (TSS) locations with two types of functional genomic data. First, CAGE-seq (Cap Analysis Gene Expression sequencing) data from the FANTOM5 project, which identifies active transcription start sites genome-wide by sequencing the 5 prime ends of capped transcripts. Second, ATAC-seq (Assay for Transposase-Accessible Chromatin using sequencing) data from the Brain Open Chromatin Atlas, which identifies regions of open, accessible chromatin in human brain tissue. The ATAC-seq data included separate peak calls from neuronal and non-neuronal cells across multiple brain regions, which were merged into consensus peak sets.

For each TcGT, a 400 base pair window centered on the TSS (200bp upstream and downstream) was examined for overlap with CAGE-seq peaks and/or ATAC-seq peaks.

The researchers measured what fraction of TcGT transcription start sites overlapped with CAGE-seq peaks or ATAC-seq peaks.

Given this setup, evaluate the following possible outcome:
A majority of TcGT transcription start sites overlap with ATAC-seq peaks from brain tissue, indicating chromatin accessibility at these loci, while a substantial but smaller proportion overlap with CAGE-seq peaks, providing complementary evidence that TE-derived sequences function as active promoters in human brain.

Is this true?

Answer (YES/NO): NO